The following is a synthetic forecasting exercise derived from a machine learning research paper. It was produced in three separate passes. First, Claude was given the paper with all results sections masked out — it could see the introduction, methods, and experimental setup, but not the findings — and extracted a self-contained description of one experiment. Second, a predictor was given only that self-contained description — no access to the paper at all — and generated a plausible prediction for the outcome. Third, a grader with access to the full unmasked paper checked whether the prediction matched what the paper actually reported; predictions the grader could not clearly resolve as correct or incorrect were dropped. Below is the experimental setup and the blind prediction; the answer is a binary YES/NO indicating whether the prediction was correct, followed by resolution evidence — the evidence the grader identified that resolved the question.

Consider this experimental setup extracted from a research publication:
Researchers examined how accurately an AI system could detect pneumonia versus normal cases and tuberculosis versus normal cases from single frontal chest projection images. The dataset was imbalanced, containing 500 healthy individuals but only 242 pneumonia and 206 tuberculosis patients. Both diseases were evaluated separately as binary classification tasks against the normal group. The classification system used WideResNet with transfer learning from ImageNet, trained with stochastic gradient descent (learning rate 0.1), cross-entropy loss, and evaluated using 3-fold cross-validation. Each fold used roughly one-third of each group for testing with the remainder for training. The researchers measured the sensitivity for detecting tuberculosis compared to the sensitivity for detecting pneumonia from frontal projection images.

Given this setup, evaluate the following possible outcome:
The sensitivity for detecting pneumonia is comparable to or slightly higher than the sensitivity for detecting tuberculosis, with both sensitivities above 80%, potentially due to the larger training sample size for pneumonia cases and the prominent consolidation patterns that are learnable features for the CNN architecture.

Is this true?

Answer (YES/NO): NO